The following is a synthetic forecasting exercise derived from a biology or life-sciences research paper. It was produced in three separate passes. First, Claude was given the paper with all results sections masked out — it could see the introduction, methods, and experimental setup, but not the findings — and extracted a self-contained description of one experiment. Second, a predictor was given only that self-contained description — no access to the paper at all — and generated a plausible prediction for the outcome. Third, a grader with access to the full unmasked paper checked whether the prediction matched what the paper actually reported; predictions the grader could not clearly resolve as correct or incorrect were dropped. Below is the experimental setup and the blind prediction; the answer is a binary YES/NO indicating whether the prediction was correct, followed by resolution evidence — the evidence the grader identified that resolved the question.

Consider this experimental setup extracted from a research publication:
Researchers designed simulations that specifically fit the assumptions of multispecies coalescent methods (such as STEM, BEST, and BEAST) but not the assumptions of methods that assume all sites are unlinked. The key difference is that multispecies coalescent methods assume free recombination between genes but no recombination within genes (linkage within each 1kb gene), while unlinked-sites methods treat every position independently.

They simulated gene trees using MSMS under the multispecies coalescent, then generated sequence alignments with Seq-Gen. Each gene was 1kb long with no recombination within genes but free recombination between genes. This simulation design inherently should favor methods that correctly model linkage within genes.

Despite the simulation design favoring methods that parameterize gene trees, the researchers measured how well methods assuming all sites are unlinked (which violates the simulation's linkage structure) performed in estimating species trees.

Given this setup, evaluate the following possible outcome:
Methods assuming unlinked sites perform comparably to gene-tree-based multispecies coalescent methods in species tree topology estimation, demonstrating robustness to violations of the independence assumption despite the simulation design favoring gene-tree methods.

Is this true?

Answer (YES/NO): NO